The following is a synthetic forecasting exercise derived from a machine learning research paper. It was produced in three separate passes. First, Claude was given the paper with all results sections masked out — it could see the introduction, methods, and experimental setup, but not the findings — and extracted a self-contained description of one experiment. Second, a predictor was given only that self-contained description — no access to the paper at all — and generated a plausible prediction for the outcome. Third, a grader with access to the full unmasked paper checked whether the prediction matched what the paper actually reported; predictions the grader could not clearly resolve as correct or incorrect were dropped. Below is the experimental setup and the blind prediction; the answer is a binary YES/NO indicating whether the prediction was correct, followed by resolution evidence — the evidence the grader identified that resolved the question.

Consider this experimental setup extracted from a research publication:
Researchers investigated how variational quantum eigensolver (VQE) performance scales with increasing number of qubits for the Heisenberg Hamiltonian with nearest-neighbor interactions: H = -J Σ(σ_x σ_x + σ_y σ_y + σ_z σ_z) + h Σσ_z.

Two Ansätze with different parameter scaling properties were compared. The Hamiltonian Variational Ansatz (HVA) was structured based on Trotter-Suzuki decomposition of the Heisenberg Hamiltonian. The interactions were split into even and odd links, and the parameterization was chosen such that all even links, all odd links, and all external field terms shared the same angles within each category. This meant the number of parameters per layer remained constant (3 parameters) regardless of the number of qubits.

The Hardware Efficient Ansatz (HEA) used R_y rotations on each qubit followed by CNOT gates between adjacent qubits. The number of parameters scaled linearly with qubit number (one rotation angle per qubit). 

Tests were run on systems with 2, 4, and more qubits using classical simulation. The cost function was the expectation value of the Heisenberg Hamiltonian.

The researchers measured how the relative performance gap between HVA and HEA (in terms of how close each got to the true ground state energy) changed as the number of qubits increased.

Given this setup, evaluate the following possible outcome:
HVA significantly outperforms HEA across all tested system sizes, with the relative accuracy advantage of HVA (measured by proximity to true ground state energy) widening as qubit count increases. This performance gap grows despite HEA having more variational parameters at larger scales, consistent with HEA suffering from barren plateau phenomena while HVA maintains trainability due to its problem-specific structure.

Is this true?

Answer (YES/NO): NO